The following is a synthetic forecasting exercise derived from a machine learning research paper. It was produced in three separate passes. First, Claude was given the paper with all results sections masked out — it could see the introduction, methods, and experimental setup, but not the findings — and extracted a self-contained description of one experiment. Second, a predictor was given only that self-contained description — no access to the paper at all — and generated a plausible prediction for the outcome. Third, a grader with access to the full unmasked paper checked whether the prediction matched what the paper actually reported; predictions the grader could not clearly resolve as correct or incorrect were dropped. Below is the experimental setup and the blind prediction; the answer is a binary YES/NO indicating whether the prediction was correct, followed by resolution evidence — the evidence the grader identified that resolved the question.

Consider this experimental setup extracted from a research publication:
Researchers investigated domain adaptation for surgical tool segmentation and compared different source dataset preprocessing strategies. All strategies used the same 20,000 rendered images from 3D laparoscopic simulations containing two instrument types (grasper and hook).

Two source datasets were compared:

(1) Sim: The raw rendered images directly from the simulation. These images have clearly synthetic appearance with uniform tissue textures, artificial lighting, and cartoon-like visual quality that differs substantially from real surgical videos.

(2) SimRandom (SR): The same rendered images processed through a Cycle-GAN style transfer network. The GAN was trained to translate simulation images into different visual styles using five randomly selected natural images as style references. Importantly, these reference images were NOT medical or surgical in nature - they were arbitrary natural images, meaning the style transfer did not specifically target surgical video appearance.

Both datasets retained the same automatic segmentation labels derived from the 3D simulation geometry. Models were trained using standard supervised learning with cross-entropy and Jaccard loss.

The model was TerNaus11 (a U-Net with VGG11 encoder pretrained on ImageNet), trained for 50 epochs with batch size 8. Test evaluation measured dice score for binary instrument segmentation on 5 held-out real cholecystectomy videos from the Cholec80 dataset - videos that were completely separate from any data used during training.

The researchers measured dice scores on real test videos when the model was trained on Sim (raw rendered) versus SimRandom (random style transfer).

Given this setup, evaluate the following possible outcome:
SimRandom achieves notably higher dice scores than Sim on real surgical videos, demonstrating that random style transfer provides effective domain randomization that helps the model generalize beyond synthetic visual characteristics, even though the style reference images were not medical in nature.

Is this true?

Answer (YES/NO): YES